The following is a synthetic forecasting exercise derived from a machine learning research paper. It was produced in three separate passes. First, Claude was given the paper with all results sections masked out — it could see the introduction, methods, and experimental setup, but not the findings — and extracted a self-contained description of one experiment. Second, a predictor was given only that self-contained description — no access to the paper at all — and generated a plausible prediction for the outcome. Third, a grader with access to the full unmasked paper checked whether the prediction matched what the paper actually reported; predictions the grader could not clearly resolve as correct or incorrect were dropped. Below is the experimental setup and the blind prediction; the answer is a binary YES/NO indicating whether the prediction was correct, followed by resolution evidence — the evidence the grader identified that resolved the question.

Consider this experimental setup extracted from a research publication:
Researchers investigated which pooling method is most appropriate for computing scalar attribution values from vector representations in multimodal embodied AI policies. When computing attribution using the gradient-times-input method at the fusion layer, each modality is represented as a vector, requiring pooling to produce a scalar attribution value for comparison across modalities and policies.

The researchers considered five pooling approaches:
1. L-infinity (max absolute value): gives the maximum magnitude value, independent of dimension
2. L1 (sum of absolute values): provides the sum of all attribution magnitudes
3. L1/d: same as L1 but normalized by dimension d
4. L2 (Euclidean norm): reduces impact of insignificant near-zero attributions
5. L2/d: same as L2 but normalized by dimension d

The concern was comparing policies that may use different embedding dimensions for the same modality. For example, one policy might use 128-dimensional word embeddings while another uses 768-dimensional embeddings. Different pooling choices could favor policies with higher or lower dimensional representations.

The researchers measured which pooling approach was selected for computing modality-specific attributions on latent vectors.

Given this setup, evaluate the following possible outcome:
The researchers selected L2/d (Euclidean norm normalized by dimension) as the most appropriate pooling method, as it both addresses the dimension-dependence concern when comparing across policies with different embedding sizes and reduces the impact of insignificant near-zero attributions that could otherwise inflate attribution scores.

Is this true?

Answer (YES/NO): NO